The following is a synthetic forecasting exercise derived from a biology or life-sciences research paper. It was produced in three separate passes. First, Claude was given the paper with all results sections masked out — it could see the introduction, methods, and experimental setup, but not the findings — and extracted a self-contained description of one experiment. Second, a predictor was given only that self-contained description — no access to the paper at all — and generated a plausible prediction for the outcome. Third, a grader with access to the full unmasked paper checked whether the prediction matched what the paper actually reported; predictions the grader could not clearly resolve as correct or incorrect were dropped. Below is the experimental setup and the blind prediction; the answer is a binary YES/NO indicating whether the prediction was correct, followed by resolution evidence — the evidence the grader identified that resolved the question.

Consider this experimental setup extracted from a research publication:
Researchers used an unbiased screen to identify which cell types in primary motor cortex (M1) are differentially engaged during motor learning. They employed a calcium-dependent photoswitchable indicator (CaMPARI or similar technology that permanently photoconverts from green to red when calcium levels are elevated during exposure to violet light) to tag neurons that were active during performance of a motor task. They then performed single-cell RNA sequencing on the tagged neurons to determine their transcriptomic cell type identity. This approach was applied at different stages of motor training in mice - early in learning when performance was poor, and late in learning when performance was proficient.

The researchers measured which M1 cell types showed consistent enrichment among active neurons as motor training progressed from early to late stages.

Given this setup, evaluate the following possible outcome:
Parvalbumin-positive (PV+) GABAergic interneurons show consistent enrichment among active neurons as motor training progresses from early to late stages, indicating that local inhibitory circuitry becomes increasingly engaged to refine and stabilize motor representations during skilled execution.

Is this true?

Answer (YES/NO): NO